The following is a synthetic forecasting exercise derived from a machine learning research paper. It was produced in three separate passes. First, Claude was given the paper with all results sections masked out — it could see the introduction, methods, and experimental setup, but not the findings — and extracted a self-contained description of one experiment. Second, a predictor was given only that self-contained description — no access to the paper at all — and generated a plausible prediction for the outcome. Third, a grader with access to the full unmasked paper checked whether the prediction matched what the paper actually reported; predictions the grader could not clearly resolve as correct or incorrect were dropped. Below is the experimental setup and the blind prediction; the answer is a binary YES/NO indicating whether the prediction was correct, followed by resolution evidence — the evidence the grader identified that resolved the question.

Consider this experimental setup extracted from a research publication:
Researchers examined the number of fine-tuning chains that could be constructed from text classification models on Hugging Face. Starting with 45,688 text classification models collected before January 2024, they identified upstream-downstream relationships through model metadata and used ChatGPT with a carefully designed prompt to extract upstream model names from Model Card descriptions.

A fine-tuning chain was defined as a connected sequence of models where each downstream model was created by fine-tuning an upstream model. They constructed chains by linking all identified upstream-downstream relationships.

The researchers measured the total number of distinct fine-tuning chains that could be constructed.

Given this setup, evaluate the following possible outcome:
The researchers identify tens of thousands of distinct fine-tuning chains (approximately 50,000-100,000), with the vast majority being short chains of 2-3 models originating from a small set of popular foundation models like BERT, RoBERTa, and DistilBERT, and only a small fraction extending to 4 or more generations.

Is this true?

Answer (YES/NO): NO